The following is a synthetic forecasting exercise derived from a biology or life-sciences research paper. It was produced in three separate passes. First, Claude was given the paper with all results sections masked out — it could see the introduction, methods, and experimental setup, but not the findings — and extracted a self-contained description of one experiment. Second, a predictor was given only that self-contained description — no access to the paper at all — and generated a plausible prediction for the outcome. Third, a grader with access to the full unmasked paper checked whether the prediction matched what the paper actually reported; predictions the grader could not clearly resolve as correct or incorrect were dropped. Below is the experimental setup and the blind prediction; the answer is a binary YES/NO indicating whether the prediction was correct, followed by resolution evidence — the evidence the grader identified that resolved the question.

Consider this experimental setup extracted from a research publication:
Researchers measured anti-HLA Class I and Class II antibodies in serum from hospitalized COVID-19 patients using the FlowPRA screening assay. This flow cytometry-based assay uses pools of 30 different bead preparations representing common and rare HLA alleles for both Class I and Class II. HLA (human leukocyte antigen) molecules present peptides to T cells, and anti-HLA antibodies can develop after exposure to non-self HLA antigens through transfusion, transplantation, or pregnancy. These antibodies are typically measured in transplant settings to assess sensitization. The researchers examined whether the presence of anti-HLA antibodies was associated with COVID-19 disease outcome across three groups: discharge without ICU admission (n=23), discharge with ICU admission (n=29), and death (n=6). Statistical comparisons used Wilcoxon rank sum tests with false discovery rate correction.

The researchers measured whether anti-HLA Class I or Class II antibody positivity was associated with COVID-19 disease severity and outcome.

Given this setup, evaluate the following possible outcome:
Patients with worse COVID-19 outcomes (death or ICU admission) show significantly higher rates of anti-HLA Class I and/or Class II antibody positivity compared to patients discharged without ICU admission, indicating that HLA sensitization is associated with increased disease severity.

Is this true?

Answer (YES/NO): NO